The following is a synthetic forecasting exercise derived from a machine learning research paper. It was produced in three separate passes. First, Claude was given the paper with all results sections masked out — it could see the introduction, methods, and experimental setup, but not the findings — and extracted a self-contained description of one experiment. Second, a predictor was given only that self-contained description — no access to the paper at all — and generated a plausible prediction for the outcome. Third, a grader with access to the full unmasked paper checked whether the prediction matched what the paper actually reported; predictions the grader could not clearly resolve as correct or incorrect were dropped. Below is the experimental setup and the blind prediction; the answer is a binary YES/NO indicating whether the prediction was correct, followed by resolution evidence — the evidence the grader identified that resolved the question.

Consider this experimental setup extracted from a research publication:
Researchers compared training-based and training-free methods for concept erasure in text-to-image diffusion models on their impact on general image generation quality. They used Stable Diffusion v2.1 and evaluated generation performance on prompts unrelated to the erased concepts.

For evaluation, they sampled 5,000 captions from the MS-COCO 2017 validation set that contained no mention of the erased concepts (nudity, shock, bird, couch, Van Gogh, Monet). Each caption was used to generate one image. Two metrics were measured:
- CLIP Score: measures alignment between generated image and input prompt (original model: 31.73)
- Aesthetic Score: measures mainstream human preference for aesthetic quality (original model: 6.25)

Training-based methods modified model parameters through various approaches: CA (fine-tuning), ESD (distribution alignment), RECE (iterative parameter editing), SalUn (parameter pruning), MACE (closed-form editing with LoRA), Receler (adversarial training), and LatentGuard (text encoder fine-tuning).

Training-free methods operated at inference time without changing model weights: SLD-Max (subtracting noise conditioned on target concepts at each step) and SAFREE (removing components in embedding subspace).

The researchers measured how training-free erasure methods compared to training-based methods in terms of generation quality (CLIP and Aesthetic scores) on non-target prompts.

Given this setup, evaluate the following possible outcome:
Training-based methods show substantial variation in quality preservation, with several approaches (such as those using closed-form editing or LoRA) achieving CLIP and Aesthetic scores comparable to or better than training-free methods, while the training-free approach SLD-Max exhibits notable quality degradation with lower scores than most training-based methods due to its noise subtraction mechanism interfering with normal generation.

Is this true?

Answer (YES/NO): YES